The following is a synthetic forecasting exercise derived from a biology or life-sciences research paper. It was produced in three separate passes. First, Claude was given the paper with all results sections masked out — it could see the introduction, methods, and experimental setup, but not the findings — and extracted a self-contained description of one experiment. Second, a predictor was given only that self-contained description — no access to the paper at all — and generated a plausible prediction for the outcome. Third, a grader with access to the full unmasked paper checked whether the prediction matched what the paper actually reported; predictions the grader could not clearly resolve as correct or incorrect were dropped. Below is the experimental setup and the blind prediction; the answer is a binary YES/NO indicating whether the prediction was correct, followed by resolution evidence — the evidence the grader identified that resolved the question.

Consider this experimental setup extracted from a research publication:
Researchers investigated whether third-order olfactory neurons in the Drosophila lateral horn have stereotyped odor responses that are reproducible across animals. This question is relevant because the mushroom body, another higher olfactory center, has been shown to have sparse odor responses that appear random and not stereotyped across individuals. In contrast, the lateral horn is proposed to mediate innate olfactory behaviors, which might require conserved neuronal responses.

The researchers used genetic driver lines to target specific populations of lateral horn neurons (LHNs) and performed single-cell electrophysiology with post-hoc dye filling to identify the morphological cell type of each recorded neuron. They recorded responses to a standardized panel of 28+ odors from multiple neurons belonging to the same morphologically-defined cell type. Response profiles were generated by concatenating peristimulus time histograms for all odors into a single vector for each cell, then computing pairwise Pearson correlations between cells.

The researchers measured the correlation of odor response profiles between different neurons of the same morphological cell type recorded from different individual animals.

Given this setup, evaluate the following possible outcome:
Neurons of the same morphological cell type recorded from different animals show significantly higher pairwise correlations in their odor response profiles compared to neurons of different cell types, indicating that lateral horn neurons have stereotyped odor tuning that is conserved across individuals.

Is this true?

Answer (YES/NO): YES